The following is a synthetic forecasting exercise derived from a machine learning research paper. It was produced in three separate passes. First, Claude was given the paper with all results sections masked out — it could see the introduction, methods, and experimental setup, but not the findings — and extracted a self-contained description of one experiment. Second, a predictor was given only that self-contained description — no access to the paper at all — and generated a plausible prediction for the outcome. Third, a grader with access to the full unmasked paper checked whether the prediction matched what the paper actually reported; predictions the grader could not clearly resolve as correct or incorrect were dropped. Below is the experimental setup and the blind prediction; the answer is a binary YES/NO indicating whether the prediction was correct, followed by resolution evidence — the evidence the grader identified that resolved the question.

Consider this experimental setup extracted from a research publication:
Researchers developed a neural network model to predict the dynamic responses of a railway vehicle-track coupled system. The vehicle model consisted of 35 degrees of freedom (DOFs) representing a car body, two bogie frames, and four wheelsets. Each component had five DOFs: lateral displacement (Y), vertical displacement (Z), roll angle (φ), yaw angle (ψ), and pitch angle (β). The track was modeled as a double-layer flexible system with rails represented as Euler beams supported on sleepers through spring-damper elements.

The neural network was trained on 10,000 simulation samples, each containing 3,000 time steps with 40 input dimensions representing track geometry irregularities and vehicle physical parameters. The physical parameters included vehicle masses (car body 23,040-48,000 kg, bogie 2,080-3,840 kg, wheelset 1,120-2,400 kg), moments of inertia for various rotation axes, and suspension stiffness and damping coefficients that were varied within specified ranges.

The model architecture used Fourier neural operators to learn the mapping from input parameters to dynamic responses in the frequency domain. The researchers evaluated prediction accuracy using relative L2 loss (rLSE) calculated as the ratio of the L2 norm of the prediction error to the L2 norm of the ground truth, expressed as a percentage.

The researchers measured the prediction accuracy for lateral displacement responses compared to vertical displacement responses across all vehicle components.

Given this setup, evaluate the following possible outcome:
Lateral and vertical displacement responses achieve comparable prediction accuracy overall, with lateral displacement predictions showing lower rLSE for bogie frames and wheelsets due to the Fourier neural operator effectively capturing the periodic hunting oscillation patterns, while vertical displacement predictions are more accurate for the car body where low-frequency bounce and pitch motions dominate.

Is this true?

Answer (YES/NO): NO